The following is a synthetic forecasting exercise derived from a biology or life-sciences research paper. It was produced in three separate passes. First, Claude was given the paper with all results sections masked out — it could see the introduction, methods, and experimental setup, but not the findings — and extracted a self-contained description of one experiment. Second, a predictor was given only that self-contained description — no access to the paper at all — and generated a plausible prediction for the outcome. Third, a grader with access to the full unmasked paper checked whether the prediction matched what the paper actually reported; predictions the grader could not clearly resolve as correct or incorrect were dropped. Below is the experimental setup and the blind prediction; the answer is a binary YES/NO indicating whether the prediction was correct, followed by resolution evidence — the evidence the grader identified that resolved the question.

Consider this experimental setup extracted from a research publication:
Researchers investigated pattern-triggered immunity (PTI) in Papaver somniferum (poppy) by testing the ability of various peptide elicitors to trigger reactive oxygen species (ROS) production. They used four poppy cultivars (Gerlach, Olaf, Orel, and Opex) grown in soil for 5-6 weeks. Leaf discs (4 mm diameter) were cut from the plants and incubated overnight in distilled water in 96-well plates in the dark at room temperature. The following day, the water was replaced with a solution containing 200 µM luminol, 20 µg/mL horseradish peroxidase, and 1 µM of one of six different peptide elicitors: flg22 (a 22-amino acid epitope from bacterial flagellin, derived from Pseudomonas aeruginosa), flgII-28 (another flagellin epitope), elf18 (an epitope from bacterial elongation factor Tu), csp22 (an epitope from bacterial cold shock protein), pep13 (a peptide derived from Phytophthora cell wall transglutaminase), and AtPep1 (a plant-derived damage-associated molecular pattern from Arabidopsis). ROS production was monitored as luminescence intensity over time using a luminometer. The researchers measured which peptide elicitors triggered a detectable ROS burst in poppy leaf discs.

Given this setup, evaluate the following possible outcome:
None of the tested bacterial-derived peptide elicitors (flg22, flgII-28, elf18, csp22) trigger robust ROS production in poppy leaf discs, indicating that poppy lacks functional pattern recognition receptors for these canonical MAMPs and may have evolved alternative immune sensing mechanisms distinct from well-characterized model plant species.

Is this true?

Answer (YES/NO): NO